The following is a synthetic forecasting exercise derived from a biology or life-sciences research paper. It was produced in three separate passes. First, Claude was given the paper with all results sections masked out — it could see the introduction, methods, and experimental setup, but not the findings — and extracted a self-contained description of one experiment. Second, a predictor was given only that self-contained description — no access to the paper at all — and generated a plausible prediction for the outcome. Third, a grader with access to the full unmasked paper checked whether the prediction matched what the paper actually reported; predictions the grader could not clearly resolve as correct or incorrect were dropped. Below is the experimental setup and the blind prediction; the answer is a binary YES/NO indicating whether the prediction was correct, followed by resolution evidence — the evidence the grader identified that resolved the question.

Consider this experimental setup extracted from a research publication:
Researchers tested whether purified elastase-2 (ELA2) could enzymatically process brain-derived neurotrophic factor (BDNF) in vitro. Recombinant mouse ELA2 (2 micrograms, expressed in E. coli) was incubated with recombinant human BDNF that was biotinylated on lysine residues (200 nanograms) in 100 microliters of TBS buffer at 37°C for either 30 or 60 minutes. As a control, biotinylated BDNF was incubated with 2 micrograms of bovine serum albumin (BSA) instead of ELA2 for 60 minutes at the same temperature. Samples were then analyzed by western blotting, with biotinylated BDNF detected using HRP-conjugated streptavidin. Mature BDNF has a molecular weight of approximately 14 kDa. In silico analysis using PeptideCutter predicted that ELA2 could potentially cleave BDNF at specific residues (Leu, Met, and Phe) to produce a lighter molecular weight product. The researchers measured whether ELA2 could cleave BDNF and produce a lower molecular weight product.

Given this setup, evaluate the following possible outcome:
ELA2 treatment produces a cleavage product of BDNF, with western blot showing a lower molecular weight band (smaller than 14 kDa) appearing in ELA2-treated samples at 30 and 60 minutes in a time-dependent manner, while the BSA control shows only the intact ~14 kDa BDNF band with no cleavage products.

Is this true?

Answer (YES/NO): YES